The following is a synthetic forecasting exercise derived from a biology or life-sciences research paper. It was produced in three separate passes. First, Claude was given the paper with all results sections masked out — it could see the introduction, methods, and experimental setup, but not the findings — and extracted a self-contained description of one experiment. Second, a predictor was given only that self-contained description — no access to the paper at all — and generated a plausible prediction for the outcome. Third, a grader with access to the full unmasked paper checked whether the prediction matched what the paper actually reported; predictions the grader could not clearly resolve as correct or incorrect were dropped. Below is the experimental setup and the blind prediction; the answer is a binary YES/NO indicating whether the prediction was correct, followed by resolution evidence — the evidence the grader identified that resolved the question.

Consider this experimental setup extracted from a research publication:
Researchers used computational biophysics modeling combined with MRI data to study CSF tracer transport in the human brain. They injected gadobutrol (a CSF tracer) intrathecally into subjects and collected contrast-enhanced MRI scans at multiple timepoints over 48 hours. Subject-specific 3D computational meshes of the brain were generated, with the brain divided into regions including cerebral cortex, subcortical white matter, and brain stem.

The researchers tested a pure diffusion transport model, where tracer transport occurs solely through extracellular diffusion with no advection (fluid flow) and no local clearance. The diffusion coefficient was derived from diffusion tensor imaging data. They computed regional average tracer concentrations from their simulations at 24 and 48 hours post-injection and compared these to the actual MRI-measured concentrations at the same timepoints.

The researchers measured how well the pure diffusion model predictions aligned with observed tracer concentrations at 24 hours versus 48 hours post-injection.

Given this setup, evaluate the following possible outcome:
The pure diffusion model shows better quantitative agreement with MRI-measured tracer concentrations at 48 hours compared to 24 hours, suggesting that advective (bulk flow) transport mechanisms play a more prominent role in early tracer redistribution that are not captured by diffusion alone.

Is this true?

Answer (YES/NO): NO